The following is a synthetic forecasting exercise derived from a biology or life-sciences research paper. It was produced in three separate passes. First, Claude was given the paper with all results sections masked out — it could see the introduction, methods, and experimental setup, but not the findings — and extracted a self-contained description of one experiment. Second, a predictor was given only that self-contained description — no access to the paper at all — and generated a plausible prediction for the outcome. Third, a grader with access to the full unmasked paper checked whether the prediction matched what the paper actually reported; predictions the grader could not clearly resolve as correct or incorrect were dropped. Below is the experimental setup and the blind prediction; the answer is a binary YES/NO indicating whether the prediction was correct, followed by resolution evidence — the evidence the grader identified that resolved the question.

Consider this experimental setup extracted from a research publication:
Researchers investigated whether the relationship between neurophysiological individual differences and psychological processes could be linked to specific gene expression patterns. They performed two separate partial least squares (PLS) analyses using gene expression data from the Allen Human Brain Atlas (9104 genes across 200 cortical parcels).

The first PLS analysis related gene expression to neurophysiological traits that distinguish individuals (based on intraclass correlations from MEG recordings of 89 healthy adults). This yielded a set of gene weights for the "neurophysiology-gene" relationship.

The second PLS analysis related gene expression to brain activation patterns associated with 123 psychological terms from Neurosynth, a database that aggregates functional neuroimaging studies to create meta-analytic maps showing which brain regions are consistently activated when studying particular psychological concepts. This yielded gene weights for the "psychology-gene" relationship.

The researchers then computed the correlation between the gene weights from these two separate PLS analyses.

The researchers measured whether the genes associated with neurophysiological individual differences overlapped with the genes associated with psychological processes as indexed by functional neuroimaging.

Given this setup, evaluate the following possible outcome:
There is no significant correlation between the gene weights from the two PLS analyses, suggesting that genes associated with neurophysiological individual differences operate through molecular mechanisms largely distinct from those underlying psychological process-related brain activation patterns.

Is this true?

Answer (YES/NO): NO